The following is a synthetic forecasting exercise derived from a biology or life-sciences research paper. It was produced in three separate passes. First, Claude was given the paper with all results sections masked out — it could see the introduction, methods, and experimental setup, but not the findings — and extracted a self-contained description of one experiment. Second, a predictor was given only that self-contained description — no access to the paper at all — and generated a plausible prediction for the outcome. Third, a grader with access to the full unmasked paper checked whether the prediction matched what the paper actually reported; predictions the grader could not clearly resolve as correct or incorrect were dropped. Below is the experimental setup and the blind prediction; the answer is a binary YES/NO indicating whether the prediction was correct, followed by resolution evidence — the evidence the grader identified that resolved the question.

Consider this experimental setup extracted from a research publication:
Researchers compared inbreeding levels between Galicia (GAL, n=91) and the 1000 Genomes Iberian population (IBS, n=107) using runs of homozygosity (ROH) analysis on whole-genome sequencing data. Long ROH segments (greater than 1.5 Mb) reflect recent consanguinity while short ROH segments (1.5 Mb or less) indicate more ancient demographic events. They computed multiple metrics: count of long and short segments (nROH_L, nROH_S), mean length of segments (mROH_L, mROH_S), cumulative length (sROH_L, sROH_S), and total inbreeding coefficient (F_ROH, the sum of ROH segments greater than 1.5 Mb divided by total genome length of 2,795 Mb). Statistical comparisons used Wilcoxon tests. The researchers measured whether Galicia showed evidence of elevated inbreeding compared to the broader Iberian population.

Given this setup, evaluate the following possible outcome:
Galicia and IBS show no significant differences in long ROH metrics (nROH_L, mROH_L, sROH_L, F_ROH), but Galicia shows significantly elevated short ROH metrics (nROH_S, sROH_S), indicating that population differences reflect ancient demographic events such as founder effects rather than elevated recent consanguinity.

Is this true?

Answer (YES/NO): NO